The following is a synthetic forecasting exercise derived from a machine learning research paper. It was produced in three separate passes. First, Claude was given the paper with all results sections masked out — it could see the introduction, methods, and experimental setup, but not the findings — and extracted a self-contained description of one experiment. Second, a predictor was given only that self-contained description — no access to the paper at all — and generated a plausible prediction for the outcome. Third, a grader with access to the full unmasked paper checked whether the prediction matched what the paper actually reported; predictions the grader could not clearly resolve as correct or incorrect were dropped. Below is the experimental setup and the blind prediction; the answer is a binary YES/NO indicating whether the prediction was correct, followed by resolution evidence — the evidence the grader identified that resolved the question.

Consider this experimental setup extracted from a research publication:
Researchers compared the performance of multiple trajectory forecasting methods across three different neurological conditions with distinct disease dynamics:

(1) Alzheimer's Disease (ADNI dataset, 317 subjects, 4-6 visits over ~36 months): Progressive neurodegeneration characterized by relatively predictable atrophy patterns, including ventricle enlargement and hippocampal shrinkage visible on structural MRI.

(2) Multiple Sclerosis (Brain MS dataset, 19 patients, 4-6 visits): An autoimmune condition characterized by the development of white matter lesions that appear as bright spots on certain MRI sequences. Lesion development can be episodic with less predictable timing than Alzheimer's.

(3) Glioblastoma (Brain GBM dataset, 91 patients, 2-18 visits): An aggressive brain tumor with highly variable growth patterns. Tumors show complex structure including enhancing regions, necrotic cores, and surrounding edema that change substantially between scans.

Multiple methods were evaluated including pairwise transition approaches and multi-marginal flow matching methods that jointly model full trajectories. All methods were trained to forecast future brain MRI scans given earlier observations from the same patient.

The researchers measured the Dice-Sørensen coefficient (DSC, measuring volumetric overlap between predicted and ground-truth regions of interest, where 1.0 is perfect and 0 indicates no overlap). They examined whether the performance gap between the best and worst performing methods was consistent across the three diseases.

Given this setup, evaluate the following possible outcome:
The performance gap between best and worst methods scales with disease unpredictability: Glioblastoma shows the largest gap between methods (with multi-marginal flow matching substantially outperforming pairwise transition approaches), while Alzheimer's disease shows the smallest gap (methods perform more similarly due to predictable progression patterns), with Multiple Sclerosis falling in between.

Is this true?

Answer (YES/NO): NO